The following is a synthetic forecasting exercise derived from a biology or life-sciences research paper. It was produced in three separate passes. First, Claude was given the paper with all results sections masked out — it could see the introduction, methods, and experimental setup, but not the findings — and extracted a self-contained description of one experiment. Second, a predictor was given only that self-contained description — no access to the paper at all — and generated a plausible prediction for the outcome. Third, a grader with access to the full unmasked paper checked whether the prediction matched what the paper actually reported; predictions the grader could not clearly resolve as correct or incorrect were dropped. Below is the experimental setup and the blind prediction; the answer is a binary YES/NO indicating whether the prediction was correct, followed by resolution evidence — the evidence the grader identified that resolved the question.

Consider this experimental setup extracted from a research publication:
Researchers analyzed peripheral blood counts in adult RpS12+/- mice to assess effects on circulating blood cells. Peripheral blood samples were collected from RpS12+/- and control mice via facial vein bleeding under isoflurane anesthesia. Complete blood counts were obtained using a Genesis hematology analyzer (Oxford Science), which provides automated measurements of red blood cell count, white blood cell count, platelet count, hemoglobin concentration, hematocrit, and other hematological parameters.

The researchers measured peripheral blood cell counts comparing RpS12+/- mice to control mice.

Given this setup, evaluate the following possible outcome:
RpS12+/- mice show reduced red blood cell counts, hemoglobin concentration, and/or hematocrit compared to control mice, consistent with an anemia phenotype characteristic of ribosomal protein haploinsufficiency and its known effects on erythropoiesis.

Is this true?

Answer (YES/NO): YES